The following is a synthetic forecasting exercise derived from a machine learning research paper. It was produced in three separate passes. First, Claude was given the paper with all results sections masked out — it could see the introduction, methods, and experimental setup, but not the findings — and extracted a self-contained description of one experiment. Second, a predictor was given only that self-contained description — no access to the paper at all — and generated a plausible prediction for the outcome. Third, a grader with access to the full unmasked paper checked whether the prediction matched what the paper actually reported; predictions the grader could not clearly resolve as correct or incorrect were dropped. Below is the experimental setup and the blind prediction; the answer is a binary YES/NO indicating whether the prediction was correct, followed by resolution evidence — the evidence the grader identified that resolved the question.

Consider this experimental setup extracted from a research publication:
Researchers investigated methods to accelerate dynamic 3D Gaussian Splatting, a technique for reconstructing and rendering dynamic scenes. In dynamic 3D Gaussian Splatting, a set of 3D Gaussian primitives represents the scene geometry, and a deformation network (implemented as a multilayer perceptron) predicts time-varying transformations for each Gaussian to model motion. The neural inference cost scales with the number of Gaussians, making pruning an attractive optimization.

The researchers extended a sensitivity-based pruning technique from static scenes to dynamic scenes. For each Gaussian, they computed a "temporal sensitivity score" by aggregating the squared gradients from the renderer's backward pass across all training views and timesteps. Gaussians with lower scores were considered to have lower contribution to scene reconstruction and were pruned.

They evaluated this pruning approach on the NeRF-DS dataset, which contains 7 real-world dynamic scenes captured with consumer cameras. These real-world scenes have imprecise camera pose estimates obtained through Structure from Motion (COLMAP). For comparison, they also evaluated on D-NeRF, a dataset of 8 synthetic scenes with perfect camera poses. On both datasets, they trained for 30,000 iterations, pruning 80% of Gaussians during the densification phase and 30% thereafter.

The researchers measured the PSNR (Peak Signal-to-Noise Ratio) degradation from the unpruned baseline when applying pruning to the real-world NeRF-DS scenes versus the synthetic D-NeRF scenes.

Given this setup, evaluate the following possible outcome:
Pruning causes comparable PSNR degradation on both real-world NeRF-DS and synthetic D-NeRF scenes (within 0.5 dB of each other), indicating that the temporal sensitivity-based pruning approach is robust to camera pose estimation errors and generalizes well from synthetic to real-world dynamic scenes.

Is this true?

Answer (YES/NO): NO